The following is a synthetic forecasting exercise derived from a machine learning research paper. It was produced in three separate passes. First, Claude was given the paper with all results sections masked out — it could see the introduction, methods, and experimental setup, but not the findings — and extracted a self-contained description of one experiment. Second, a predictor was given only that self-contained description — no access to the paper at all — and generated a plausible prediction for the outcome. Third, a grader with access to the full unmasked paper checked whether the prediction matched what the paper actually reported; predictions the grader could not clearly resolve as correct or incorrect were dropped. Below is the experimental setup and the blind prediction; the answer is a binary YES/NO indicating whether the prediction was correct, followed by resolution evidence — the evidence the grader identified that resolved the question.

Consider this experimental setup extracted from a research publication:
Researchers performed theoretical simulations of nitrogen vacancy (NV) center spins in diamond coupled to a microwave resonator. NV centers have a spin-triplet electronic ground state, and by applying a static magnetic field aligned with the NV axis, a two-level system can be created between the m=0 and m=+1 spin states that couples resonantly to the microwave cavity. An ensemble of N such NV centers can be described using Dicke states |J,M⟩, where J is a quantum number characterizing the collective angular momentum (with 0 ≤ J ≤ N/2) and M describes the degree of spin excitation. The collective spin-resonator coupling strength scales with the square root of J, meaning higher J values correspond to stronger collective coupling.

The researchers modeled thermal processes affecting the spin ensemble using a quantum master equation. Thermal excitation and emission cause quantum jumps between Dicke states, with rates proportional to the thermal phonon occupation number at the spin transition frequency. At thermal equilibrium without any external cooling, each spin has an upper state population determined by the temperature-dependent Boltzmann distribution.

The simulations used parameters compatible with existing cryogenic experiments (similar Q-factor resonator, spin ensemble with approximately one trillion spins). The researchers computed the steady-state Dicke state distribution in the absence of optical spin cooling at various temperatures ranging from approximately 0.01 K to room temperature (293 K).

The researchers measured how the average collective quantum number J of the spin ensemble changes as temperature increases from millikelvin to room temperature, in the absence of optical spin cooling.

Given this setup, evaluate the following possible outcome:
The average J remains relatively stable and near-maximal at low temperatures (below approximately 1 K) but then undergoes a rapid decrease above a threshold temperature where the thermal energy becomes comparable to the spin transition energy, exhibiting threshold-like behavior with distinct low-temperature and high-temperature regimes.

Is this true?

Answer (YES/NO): NO